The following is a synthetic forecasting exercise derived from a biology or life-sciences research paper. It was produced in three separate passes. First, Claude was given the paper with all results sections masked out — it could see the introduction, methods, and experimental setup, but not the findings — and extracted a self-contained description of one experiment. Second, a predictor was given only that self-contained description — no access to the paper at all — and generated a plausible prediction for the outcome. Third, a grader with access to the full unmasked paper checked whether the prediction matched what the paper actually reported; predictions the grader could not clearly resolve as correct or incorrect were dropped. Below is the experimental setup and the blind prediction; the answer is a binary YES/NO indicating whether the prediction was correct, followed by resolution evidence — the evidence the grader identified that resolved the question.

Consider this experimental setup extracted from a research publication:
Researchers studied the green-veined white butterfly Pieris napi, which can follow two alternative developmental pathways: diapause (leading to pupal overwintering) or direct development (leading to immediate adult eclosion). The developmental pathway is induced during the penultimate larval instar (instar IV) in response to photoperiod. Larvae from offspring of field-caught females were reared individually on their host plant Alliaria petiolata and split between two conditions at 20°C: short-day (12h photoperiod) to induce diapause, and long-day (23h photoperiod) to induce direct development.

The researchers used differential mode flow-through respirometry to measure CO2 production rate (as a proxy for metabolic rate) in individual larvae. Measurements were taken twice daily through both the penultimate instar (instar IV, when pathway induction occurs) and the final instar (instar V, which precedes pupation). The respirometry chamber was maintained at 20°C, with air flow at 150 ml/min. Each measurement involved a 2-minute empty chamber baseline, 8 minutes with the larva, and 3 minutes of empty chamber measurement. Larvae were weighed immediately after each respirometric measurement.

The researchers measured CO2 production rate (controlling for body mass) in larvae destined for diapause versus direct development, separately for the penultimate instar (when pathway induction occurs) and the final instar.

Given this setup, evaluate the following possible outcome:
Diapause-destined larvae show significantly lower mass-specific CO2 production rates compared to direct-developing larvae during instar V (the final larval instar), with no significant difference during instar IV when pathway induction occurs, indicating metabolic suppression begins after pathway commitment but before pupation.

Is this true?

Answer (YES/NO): YES